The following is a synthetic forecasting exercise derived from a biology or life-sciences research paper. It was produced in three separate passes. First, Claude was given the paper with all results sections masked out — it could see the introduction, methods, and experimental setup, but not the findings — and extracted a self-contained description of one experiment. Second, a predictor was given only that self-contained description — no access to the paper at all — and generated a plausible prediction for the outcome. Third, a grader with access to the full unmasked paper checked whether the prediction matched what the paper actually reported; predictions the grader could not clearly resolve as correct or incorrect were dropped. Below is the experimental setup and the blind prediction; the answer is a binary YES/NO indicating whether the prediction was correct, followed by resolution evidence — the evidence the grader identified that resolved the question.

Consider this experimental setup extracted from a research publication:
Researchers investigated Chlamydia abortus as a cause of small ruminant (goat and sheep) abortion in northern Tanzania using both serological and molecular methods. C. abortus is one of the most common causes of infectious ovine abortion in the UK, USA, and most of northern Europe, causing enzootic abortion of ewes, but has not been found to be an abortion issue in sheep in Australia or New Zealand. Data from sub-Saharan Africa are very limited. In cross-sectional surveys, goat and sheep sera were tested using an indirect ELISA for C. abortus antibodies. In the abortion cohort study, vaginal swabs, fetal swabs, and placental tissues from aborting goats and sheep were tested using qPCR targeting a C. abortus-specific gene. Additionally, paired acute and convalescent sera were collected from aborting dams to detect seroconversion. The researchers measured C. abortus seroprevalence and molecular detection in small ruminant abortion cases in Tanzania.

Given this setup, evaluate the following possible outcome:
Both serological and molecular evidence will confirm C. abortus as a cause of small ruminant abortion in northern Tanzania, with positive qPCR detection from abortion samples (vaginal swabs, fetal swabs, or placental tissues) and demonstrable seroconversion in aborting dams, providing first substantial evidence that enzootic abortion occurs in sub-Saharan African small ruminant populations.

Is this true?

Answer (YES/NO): NO